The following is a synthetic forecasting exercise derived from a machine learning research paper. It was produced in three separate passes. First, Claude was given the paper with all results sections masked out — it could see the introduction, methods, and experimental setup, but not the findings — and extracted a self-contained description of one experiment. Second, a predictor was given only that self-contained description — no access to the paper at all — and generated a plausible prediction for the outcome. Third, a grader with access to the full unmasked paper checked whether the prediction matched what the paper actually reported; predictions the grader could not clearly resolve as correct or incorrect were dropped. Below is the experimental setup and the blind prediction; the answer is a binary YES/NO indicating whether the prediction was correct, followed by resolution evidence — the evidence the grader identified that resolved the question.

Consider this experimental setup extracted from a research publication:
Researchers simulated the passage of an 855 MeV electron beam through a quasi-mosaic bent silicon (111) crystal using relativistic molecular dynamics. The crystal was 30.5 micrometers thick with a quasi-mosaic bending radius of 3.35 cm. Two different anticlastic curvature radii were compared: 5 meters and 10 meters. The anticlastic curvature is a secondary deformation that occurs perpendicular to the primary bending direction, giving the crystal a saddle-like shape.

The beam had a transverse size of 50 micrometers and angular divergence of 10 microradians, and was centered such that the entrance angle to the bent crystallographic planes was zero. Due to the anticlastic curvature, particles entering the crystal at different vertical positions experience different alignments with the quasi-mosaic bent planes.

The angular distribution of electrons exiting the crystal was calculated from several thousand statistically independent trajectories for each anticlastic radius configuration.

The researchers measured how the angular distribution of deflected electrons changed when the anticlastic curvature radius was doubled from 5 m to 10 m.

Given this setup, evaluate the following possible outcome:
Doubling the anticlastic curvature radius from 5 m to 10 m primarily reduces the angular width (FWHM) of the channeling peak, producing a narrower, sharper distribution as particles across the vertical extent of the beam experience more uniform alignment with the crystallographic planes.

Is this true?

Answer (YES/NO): NO